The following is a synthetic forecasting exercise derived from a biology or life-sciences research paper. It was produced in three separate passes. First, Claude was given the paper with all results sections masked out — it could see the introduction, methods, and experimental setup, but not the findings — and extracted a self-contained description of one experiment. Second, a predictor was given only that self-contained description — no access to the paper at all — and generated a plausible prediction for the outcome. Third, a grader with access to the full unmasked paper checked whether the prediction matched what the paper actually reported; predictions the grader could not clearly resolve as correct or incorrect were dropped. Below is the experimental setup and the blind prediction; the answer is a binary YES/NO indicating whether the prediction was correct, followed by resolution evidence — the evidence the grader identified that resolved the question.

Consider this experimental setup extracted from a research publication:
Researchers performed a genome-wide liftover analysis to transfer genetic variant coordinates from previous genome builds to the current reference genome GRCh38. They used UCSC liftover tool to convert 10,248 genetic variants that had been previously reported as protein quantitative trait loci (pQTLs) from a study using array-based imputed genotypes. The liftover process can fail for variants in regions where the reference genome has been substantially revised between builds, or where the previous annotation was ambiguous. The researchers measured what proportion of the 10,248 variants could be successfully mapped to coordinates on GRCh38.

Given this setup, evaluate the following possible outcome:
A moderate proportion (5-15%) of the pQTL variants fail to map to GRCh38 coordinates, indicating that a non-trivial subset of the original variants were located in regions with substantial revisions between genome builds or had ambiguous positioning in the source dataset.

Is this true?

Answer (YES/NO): NO